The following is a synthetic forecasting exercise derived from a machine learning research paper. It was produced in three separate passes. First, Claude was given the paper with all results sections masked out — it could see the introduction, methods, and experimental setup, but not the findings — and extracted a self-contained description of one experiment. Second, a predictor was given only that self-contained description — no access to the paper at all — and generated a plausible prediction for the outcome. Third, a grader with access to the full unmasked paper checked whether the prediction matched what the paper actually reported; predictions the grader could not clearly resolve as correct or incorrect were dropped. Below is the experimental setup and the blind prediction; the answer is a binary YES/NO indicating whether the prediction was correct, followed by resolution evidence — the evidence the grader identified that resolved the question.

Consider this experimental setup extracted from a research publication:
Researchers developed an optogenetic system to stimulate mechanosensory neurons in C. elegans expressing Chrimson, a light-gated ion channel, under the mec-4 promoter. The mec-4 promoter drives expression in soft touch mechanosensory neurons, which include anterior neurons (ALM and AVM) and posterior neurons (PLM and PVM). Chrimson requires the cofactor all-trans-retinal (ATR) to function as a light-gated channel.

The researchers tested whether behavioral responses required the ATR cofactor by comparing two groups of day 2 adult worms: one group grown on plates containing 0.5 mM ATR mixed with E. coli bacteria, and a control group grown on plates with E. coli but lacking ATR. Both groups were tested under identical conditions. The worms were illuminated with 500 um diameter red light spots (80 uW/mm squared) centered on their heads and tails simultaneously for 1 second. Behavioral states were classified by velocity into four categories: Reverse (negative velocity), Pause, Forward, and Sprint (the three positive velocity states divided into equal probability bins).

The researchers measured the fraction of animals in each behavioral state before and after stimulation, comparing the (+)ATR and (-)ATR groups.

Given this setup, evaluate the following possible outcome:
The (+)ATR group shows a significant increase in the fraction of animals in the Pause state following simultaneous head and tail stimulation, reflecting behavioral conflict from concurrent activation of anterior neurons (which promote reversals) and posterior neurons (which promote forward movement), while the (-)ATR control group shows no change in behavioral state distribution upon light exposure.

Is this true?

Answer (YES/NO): NO